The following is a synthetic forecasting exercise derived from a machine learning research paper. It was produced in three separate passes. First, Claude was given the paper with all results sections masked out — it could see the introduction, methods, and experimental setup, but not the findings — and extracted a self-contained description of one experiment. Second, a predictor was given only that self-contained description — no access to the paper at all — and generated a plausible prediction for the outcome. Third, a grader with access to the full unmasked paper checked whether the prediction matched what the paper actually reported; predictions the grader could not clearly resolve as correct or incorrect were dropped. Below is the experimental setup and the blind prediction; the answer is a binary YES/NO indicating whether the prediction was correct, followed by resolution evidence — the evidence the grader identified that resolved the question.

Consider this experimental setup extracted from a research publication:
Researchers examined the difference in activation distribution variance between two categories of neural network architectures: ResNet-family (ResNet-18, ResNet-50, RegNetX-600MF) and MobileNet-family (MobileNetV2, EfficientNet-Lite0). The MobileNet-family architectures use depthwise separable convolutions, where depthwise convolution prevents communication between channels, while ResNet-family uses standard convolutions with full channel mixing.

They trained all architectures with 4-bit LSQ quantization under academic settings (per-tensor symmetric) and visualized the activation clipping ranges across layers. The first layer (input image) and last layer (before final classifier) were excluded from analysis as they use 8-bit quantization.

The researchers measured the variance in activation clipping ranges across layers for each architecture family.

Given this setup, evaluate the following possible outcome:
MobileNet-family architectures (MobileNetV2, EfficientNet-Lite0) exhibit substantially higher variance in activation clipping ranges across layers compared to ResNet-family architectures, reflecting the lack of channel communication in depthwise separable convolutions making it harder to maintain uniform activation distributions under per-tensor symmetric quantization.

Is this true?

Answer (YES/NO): YES